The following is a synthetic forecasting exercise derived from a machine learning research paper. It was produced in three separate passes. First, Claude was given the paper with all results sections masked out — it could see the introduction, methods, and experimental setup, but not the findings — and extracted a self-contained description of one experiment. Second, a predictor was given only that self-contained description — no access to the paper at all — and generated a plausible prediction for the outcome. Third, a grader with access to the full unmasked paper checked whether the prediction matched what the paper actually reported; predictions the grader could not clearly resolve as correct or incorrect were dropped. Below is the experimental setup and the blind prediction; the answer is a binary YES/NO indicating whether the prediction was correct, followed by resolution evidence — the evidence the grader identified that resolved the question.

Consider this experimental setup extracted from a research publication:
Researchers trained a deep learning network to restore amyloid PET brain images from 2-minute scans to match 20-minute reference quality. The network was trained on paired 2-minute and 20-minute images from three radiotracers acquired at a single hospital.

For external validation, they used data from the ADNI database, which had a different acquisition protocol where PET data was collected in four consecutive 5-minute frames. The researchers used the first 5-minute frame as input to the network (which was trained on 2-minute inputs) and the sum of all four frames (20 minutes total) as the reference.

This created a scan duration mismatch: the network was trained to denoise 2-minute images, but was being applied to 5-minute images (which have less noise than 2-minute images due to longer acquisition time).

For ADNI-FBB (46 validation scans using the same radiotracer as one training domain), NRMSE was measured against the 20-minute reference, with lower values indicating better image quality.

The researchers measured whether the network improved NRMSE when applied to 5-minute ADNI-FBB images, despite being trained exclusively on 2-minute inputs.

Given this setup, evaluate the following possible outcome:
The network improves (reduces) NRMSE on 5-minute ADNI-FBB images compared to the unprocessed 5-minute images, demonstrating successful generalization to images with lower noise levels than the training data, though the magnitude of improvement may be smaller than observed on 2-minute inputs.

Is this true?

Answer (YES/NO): YES